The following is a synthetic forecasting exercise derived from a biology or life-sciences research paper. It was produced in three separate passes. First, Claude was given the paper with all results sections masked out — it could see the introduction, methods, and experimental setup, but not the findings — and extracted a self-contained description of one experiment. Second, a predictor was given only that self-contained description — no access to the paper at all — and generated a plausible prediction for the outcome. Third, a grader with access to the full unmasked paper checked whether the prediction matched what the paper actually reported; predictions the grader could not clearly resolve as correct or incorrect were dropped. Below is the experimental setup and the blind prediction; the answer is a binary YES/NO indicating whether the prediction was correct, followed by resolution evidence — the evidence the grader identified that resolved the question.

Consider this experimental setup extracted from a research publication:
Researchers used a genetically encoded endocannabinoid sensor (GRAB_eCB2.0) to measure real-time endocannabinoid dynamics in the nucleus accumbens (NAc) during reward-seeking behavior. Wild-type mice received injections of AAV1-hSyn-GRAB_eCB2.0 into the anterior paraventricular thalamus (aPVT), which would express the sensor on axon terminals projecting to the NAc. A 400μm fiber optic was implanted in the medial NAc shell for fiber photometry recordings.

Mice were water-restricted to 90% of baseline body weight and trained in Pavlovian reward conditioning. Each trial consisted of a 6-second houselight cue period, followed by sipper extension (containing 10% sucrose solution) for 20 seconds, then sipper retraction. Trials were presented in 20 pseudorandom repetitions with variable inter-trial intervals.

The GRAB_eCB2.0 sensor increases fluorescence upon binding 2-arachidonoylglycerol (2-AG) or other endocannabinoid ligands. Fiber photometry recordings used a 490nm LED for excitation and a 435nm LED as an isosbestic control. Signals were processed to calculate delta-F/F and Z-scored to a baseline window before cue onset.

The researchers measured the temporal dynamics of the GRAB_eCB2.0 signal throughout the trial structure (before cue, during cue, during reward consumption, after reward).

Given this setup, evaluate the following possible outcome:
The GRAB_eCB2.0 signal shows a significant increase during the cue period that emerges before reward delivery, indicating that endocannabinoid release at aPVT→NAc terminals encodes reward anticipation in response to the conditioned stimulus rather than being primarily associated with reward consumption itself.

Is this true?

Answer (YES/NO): YES